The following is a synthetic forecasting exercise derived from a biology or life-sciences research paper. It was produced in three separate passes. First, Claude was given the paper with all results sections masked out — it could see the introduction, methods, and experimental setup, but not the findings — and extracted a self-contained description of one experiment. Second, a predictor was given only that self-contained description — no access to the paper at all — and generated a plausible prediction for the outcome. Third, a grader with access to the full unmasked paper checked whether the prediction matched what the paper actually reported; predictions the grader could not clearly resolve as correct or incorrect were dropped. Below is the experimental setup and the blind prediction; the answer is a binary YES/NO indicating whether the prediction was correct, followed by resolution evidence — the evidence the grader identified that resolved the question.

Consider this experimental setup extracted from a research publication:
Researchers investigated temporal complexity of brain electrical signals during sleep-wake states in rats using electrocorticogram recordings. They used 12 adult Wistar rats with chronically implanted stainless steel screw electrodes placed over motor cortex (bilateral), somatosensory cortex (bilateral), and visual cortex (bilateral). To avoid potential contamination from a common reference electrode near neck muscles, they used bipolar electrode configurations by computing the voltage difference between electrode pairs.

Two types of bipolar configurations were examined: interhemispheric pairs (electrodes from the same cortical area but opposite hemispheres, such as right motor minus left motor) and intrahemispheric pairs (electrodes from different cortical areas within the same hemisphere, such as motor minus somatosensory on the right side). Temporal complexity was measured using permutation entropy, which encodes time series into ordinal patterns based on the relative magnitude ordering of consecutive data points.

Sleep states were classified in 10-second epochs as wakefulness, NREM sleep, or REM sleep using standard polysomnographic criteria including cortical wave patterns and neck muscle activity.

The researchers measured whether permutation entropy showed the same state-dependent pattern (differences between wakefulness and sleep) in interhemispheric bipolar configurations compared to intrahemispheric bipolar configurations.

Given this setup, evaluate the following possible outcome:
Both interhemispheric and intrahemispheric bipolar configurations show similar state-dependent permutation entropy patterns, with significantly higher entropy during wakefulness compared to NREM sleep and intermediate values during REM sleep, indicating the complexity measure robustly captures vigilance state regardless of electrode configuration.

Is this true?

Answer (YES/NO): NO